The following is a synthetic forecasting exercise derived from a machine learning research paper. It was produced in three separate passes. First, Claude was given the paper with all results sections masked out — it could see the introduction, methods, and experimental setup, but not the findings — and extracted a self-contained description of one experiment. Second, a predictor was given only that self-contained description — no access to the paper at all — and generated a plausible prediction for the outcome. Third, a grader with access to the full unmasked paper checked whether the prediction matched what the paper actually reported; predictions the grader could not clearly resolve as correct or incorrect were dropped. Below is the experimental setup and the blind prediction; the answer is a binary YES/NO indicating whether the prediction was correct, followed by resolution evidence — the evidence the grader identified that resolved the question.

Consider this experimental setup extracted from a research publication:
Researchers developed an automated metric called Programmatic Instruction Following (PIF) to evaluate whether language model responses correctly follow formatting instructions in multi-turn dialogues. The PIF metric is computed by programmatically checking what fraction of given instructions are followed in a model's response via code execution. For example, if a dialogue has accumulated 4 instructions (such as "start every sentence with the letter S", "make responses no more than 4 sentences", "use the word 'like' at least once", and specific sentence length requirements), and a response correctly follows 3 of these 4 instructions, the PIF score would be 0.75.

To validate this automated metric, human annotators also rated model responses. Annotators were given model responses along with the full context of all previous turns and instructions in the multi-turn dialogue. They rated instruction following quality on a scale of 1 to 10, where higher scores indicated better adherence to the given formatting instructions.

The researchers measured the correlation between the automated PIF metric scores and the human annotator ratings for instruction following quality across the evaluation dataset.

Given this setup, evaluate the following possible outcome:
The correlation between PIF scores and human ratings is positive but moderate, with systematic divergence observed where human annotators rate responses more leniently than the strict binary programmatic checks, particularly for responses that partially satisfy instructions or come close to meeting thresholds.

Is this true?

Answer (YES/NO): NO